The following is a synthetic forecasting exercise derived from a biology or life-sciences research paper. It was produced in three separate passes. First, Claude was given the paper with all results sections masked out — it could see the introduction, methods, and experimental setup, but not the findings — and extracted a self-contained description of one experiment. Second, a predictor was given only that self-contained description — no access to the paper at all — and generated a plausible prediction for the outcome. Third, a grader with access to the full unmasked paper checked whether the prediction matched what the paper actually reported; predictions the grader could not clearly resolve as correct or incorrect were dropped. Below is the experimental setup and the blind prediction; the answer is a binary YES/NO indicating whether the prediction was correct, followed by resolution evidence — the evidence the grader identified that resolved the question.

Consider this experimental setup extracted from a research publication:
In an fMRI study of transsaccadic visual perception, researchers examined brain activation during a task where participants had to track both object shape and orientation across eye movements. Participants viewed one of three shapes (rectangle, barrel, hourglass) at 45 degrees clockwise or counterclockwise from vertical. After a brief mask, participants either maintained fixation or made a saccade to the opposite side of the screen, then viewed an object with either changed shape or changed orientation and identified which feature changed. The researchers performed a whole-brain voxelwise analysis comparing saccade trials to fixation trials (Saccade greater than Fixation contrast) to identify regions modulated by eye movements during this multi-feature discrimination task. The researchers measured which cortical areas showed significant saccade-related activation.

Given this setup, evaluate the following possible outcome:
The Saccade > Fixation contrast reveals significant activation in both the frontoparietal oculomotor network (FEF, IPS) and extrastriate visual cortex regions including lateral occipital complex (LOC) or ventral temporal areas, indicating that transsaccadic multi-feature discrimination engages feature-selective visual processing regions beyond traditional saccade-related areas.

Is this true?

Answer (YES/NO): NO